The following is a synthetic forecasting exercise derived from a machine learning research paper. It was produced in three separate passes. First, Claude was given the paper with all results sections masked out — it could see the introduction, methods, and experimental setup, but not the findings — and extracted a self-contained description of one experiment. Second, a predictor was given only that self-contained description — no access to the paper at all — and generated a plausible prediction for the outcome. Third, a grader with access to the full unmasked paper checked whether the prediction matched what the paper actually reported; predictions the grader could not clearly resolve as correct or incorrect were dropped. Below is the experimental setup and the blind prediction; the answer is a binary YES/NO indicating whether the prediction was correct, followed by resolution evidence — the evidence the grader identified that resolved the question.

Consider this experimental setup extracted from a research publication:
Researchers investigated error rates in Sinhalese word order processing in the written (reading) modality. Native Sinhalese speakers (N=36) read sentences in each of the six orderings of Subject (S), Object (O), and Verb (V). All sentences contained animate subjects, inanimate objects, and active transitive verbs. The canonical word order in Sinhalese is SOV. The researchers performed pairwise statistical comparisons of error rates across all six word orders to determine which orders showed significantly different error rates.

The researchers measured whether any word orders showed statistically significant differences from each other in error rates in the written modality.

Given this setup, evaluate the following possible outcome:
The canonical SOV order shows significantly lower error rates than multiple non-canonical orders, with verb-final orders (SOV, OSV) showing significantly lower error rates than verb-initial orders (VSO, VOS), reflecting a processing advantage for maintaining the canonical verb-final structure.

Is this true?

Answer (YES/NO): NO